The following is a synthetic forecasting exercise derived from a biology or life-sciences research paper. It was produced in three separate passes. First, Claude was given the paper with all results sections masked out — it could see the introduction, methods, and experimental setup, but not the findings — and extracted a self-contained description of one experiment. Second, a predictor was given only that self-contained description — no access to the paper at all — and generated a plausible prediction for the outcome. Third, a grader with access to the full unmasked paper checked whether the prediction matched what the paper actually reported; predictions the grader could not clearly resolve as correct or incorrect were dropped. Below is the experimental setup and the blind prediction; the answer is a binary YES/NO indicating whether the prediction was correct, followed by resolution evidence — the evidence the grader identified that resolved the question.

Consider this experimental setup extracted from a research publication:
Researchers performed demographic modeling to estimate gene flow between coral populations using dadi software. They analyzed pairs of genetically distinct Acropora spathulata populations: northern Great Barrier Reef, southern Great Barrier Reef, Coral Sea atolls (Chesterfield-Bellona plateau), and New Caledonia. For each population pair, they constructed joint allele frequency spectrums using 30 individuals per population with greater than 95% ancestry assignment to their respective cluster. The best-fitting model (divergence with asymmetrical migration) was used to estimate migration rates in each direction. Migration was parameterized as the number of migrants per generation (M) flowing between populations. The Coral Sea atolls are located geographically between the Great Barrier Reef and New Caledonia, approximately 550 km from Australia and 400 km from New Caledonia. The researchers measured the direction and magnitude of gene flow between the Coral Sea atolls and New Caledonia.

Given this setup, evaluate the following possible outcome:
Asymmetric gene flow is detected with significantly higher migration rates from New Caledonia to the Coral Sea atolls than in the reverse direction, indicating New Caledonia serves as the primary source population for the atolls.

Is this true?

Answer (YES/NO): NO